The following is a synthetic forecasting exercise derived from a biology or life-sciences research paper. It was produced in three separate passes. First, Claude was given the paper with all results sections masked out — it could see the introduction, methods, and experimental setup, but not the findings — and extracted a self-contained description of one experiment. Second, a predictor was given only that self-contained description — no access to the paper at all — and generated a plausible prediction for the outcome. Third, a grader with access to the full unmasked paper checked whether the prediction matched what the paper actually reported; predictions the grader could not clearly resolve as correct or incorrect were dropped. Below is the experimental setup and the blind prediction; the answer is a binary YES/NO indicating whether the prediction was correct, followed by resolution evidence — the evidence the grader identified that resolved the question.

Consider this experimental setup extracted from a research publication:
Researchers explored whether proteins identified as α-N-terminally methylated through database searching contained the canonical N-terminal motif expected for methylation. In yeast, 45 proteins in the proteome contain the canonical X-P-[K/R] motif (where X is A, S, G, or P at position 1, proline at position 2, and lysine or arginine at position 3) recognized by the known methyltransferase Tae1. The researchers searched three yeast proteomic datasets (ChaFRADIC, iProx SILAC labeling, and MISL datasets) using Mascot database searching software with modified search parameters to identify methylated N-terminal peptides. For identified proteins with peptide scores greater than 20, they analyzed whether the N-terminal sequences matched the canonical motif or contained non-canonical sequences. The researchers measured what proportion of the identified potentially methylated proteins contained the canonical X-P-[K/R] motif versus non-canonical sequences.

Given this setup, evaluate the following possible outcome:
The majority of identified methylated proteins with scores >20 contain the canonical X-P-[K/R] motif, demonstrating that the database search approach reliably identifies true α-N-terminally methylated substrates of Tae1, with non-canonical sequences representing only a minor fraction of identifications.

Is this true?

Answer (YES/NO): NO